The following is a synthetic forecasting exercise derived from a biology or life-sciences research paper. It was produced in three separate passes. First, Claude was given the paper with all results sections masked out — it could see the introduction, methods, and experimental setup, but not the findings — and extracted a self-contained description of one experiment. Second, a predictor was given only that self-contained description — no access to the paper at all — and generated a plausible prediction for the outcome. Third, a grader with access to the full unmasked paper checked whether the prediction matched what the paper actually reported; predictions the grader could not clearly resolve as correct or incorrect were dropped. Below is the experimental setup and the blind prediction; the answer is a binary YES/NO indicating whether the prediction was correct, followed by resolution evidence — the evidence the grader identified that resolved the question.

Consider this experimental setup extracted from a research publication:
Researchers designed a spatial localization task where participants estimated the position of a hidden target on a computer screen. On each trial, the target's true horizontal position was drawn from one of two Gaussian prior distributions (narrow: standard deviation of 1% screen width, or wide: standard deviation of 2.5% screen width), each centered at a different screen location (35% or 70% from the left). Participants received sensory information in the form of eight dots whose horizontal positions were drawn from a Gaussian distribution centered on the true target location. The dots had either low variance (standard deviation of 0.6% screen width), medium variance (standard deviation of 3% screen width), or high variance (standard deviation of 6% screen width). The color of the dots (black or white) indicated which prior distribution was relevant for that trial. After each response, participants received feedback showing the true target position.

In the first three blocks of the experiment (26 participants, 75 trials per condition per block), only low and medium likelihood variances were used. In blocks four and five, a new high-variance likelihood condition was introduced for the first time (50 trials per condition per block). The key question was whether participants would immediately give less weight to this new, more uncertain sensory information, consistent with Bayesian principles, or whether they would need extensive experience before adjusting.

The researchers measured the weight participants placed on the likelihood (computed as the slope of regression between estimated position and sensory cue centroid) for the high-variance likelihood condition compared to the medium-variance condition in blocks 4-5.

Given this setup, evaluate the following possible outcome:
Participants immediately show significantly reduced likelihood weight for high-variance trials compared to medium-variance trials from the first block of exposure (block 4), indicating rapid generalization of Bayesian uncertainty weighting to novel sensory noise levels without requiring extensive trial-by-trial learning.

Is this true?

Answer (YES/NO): NO